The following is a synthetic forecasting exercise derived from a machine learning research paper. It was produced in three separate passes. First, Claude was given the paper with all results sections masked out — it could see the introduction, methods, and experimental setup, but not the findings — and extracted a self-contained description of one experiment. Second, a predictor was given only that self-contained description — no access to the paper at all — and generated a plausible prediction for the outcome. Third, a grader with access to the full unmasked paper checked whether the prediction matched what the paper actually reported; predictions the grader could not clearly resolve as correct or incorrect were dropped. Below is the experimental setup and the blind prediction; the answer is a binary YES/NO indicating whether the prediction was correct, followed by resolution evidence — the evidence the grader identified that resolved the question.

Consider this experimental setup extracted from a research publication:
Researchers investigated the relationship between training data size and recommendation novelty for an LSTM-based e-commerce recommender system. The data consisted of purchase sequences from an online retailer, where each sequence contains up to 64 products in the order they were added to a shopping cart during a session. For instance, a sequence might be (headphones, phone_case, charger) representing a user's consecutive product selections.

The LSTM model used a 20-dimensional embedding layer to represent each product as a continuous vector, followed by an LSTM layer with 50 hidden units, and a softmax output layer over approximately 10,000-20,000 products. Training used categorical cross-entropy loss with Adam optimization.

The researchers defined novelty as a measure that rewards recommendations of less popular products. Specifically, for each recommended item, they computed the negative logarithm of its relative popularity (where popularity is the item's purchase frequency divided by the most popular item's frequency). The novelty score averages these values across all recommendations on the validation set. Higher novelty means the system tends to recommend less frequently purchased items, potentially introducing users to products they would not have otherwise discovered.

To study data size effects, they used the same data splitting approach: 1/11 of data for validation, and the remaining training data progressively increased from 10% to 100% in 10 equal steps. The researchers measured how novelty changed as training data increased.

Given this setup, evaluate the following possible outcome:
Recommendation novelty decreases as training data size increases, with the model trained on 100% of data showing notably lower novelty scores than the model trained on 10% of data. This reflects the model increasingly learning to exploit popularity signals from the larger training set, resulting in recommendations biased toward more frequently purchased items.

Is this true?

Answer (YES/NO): YES